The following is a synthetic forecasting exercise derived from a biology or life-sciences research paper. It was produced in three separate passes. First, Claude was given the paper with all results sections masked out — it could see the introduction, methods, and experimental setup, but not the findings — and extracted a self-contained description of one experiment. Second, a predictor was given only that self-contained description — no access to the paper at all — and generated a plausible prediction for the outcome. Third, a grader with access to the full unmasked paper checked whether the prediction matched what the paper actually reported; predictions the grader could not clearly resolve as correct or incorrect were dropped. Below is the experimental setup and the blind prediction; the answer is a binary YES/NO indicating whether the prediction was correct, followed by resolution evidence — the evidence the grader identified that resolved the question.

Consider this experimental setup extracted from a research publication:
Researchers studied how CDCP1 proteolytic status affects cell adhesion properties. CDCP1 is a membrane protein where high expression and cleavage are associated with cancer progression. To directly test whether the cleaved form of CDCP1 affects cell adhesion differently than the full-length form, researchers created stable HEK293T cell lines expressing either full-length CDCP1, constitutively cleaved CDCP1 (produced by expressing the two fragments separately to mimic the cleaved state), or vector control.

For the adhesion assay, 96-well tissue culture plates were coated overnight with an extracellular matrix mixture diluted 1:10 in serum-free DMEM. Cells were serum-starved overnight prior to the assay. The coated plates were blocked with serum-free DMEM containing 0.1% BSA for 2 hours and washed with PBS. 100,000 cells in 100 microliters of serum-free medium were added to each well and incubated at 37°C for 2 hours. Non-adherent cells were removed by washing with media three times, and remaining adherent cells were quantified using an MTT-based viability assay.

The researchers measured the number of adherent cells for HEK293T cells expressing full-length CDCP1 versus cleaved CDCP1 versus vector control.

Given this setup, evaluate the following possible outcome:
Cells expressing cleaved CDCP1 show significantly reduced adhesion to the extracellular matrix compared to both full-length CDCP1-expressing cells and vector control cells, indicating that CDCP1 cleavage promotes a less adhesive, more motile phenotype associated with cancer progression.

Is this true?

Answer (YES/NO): NO